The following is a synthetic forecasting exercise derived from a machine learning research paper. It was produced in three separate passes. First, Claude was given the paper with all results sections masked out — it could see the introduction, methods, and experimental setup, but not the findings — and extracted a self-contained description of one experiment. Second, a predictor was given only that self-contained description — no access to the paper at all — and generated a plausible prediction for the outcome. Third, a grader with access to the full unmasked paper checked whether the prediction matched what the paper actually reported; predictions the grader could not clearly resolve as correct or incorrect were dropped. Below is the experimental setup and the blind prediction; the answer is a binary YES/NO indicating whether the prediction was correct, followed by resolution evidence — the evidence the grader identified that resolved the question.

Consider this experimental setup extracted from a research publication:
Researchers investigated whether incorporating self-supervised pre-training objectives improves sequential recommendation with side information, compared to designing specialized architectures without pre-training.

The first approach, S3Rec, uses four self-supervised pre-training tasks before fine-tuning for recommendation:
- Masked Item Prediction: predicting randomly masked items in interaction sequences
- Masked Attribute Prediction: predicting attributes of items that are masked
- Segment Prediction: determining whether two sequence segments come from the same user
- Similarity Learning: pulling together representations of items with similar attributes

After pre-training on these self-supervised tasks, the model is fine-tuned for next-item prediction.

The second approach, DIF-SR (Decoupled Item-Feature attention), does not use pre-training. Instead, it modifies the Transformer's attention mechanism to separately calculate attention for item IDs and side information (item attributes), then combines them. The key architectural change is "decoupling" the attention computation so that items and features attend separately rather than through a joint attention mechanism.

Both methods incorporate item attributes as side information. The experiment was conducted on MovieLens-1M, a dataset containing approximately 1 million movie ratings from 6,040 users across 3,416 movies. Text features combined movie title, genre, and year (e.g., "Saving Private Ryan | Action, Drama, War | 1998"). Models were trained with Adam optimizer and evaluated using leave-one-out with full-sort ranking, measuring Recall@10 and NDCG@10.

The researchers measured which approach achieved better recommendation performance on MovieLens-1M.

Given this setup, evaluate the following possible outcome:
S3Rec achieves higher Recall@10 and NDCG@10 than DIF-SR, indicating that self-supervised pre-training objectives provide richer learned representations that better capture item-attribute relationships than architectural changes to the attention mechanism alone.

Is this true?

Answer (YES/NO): NO